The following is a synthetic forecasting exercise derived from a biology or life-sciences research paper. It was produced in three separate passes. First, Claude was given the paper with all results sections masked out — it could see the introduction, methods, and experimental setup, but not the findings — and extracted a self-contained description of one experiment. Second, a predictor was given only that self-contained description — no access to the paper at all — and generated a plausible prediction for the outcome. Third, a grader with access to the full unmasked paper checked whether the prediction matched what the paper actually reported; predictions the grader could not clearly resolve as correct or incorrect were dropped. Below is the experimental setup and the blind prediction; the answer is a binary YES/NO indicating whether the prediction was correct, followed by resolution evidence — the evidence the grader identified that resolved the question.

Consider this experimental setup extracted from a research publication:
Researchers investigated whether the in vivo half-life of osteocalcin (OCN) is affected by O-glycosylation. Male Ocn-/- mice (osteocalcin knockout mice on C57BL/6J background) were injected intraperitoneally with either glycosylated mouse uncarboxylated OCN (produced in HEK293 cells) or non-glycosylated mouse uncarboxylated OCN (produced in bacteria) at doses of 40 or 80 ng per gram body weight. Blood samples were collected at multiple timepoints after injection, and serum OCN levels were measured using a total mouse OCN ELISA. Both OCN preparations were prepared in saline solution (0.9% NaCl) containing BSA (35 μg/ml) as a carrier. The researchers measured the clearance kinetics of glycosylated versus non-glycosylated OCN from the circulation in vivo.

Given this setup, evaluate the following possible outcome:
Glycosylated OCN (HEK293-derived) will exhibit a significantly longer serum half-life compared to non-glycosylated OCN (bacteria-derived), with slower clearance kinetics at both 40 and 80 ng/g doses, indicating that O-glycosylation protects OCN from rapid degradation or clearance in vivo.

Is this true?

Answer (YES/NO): YES